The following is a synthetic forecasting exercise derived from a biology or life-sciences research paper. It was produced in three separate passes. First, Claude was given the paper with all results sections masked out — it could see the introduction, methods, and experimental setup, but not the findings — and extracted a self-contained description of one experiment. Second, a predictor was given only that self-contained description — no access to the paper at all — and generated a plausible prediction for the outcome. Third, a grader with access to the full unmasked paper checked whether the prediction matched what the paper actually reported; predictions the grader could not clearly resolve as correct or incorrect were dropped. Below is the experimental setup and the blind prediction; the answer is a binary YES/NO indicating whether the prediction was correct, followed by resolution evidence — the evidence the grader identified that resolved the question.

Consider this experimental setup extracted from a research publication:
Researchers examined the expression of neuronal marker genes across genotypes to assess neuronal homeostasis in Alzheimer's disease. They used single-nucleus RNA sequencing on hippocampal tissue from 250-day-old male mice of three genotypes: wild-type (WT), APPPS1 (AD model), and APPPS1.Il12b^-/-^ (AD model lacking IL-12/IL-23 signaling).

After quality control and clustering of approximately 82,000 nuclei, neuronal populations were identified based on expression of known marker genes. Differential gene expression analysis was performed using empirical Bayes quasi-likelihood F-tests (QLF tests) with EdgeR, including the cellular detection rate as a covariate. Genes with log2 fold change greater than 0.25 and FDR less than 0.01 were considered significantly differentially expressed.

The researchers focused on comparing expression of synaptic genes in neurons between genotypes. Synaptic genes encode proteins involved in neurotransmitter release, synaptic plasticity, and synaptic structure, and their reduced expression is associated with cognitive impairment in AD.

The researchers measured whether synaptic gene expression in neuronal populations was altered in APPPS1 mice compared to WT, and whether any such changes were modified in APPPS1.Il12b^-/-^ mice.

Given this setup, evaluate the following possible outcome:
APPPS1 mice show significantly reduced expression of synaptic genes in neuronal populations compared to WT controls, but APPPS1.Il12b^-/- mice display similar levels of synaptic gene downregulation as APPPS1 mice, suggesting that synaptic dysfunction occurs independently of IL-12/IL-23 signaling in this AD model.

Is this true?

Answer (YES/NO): NO